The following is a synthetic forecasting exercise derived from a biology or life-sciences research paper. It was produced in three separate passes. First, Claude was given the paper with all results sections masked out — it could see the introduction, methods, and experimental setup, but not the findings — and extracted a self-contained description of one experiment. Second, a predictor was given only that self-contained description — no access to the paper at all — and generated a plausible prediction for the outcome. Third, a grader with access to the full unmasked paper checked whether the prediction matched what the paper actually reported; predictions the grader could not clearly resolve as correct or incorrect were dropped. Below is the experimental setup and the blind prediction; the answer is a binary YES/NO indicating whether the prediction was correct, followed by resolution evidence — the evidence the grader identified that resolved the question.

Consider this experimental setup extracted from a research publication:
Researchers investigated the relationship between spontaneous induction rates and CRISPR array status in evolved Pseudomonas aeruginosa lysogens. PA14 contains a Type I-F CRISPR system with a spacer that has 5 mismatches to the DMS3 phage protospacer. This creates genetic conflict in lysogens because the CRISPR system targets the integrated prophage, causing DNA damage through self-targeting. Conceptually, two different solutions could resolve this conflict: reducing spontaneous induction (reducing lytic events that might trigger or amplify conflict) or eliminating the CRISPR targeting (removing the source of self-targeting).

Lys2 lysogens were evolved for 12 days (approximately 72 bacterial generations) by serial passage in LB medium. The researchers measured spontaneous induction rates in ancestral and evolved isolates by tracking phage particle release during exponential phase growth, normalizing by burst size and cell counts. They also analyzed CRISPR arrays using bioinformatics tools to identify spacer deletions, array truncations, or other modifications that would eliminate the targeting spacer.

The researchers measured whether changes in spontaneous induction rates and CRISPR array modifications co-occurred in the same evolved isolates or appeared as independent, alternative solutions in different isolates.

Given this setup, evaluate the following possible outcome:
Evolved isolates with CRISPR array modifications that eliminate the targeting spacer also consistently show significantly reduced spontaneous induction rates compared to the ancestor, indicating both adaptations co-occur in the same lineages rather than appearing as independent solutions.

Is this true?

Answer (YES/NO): YES